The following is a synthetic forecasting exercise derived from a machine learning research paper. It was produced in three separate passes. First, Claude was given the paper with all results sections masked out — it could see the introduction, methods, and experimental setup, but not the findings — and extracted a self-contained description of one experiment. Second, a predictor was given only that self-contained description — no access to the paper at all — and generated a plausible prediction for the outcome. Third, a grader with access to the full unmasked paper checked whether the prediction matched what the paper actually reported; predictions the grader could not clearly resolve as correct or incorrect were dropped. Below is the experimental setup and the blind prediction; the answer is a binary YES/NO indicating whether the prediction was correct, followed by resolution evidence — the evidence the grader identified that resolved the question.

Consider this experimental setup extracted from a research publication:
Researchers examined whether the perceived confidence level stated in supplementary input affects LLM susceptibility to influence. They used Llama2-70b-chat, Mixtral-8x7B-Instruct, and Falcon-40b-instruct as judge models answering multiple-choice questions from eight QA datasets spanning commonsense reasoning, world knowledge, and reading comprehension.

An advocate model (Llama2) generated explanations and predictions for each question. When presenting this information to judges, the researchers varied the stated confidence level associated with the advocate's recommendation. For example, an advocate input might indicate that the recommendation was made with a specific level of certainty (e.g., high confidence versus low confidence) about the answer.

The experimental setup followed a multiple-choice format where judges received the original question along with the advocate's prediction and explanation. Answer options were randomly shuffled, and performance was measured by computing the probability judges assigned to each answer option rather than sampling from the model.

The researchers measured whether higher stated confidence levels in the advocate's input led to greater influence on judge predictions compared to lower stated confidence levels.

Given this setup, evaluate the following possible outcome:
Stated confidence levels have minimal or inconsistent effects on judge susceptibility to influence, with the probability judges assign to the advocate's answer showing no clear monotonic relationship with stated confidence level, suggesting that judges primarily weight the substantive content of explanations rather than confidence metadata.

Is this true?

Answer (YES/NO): NO